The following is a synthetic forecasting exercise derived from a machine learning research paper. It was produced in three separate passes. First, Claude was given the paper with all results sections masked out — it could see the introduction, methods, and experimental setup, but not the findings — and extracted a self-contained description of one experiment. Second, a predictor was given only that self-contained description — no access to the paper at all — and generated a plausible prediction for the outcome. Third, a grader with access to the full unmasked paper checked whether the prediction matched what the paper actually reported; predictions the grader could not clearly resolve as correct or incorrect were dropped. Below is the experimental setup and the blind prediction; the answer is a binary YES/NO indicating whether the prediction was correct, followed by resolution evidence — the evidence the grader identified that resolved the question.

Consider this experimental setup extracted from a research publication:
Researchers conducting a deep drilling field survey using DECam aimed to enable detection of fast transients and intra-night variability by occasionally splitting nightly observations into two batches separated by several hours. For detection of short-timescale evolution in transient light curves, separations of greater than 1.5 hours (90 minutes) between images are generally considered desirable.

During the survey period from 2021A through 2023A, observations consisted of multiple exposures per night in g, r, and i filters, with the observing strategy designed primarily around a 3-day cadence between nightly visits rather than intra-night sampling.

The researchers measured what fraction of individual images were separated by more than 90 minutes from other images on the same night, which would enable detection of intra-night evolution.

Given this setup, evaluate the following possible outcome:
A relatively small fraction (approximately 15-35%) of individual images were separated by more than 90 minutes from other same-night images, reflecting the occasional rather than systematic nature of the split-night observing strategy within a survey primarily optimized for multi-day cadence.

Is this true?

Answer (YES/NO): NO